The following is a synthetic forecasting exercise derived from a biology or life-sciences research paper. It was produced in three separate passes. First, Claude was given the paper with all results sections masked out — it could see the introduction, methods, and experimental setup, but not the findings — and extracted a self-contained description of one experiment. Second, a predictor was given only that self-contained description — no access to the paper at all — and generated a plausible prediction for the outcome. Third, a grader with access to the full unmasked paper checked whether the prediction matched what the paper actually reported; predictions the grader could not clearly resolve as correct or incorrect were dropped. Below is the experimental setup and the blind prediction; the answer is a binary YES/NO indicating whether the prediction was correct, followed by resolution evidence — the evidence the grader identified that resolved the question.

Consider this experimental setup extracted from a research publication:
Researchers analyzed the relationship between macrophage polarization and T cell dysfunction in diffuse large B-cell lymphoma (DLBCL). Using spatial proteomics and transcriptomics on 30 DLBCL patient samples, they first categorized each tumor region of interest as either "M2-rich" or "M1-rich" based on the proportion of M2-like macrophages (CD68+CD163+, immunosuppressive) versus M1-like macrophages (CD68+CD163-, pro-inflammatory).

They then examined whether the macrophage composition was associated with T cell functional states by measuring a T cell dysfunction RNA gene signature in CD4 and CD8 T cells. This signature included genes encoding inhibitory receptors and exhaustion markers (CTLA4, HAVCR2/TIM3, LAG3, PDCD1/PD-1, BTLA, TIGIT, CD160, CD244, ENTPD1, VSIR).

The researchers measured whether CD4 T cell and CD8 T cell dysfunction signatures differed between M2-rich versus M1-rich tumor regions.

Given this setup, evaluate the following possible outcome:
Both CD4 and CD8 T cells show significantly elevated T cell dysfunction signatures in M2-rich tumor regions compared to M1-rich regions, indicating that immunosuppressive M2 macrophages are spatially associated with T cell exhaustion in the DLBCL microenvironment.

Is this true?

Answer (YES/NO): NO